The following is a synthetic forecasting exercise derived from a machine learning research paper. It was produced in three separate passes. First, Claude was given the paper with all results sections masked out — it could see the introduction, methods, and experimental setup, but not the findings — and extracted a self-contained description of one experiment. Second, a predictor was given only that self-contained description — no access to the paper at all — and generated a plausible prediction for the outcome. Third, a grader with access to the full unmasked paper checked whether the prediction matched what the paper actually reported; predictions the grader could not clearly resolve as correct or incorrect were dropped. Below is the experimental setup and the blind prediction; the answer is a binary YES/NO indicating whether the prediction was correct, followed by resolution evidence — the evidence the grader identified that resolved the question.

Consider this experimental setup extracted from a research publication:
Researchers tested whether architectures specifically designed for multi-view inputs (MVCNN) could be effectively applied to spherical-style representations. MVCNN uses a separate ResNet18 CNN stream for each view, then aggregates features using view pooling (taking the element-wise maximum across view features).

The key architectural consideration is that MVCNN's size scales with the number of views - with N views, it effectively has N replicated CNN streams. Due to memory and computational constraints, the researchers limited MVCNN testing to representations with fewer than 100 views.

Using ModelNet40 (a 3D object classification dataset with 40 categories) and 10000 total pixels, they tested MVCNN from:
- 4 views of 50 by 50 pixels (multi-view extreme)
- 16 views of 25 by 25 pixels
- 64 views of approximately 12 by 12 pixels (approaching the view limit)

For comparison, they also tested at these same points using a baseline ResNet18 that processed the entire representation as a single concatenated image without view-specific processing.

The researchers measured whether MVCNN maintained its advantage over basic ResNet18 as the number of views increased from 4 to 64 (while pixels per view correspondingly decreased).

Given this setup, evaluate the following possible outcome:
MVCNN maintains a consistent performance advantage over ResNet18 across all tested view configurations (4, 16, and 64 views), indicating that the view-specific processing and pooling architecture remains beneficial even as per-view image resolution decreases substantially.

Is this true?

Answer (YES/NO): NO